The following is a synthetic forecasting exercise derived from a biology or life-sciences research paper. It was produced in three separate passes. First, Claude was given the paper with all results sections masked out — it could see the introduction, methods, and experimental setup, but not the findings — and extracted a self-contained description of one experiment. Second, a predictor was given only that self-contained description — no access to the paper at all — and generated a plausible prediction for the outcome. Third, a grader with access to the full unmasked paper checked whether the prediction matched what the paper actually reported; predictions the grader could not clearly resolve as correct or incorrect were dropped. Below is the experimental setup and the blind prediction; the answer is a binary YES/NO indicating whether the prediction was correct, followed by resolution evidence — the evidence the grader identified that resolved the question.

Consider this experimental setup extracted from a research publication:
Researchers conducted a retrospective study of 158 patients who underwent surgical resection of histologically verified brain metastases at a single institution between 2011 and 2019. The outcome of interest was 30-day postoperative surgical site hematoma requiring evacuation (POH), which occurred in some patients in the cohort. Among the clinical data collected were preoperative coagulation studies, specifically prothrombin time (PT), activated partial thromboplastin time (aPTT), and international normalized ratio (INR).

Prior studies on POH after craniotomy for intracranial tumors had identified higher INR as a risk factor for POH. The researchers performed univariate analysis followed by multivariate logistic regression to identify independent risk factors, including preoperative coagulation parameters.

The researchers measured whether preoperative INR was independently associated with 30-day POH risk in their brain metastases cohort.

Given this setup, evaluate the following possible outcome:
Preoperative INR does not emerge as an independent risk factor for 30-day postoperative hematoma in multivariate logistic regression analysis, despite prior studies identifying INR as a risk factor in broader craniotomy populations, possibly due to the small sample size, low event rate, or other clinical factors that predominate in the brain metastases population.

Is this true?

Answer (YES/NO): YES